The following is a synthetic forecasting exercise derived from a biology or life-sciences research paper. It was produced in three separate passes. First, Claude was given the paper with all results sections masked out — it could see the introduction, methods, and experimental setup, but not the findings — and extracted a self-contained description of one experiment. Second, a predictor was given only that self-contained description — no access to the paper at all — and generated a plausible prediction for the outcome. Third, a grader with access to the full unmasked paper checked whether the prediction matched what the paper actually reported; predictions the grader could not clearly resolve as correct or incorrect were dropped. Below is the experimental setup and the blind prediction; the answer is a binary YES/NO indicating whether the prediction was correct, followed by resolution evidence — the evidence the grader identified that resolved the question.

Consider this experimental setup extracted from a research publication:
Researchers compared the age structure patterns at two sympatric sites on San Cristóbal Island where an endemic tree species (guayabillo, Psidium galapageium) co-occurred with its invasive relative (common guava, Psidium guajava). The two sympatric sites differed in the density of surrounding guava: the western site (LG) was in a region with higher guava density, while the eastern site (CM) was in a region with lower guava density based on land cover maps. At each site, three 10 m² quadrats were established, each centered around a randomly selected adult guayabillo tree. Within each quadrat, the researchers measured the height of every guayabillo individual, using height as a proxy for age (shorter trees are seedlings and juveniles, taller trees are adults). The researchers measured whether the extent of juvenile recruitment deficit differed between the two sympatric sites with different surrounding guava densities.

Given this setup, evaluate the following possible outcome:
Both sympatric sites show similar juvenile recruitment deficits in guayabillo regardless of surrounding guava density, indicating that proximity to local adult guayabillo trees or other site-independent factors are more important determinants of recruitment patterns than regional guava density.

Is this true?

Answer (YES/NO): NO